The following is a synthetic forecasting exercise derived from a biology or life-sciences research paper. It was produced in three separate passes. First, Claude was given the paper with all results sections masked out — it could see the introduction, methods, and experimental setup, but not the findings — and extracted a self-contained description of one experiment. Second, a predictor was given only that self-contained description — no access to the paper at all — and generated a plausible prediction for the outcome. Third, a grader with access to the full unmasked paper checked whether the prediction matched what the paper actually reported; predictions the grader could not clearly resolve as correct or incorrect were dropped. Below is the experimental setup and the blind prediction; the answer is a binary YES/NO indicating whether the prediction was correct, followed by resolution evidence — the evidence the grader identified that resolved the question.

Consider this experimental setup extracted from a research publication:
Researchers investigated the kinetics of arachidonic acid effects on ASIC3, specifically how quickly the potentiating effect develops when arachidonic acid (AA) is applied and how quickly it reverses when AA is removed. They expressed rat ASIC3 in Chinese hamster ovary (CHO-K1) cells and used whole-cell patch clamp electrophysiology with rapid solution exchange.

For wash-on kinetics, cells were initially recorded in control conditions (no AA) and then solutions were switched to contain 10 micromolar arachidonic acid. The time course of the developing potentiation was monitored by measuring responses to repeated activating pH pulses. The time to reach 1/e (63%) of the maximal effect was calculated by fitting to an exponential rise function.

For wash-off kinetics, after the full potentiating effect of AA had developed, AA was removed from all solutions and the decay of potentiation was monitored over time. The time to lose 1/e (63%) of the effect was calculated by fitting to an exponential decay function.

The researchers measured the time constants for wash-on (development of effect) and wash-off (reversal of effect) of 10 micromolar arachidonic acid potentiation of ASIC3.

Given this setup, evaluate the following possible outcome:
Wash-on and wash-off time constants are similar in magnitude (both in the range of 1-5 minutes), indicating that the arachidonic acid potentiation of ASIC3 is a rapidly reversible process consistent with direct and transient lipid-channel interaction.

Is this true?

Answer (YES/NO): NO